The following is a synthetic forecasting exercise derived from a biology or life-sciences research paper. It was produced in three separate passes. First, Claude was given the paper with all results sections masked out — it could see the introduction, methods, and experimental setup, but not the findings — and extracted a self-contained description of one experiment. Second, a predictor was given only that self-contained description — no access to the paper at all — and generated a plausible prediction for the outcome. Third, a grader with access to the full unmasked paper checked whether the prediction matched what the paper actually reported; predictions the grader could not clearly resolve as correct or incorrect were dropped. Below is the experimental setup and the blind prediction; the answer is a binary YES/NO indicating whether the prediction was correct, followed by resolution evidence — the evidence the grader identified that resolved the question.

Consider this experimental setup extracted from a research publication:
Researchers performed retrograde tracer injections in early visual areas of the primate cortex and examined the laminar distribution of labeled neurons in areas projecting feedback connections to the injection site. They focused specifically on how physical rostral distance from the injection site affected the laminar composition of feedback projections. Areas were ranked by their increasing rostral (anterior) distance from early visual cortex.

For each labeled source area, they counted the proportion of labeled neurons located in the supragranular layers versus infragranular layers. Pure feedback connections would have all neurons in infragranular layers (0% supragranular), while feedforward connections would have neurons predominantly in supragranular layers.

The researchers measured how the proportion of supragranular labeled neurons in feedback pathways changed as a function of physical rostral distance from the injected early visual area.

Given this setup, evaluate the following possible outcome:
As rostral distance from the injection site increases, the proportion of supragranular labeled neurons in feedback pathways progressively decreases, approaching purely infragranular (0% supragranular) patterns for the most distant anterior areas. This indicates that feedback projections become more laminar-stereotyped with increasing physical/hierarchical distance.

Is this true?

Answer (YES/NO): YES